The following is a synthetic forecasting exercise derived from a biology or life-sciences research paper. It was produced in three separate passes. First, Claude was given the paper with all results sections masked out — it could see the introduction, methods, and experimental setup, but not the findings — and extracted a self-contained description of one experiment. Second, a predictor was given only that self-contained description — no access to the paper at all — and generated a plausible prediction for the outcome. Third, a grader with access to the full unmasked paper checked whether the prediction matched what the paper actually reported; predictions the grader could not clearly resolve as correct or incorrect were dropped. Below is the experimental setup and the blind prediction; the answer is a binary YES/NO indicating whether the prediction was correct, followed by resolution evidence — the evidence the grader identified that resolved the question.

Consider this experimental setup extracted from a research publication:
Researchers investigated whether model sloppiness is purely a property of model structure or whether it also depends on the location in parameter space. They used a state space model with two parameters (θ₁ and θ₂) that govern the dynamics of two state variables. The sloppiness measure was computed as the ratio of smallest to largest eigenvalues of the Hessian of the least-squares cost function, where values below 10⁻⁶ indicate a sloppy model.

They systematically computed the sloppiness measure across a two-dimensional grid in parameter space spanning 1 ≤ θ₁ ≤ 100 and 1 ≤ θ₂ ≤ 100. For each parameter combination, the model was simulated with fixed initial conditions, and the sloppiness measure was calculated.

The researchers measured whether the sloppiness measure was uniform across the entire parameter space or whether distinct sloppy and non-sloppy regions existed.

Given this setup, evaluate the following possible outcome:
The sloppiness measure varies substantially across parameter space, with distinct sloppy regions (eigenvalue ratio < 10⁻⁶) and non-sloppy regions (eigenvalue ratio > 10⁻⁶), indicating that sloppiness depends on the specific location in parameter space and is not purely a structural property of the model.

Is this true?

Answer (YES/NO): YES